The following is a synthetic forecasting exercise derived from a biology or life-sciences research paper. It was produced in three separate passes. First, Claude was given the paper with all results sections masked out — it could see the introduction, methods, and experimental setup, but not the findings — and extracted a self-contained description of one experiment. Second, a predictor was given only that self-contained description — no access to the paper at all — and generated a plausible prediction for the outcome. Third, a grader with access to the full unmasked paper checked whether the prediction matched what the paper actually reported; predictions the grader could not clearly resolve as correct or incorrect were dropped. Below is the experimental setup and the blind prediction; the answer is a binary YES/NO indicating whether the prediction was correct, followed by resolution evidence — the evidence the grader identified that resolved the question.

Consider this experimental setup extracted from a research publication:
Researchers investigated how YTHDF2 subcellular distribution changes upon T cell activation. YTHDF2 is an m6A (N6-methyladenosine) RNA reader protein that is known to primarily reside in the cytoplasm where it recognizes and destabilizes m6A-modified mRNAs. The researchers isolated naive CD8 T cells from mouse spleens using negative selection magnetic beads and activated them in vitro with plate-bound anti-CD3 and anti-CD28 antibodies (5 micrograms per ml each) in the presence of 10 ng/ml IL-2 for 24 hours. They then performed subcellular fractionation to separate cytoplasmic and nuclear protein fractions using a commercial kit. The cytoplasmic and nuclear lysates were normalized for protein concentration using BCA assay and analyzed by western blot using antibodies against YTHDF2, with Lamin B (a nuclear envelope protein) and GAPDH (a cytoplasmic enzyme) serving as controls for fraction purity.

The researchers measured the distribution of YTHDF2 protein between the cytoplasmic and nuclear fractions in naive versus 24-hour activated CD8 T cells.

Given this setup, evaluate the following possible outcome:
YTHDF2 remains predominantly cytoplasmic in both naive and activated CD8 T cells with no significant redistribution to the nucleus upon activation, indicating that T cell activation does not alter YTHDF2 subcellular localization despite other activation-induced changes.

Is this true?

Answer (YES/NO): NO